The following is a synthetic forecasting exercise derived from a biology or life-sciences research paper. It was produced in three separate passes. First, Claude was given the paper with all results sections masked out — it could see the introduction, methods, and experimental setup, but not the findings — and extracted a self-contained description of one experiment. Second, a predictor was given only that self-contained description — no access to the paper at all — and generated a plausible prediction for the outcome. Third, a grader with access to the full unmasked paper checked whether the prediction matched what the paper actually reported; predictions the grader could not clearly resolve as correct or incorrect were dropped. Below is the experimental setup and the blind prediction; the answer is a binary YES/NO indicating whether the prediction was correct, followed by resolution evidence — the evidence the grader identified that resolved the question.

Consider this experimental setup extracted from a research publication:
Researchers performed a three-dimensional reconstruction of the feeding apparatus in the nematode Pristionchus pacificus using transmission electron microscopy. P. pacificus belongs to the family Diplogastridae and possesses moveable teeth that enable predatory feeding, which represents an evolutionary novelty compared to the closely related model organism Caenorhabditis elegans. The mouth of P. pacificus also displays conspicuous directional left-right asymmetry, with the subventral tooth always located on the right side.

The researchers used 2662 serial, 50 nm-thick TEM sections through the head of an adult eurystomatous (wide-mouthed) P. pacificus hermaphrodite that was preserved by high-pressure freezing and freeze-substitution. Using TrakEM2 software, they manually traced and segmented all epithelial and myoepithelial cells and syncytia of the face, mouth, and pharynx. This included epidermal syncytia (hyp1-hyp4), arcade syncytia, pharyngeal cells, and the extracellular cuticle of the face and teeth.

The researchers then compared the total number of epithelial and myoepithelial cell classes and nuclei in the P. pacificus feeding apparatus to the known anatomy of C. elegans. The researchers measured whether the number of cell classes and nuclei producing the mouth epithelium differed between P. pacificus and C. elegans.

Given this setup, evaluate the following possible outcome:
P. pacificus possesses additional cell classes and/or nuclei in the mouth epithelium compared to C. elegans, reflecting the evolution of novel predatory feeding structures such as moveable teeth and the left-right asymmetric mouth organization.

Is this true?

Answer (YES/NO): NO